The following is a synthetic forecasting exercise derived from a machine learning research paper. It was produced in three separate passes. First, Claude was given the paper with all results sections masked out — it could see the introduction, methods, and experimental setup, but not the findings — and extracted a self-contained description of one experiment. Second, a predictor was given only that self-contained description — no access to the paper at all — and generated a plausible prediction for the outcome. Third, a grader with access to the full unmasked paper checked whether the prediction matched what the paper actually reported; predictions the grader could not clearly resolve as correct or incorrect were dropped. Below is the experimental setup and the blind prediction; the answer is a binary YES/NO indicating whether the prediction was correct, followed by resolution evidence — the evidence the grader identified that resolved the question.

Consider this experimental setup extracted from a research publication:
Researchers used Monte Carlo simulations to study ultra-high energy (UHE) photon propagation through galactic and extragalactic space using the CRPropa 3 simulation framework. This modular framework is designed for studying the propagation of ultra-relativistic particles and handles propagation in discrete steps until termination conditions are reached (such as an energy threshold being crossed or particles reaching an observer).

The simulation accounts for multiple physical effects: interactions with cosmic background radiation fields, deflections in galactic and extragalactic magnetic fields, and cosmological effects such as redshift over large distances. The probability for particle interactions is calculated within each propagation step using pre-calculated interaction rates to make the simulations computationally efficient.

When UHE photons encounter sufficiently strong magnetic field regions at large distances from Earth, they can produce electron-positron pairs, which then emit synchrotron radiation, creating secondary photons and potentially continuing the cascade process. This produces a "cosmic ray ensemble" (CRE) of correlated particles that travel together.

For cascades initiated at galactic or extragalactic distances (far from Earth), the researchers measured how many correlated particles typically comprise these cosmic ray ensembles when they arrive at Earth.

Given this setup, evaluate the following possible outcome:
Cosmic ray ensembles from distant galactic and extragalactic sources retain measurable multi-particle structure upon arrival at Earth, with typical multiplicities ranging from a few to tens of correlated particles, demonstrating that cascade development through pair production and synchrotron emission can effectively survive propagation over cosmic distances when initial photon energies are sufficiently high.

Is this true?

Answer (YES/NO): YES